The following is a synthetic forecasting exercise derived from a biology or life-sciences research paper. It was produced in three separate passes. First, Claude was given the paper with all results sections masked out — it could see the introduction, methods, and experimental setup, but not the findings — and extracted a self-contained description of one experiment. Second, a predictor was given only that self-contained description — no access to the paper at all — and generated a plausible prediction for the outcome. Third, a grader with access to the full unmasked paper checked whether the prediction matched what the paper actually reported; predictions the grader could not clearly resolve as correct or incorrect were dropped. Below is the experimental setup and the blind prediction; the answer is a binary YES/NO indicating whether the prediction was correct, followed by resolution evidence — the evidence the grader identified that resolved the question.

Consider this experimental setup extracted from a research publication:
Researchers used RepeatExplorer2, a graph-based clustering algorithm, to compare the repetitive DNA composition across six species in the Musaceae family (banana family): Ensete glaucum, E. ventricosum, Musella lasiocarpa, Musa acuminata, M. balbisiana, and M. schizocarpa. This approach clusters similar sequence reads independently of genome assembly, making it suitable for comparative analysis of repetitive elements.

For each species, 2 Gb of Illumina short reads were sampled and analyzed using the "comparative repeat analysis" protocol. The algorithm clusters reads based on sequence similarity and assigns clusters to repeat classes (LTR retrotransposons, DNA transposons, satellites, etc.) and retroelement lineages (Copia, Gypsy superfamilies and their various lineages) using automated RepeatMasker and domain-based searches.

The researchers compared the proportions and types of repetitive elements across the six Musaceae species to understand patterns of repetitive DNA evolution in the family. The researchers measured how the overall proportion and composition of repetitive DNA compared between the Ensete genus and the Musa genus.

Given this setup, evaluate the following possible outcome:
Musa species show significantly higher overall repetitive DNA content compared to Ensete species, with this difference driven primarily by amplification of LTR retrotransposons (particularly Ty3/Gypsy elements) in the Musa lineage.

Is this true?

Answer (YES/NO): NO